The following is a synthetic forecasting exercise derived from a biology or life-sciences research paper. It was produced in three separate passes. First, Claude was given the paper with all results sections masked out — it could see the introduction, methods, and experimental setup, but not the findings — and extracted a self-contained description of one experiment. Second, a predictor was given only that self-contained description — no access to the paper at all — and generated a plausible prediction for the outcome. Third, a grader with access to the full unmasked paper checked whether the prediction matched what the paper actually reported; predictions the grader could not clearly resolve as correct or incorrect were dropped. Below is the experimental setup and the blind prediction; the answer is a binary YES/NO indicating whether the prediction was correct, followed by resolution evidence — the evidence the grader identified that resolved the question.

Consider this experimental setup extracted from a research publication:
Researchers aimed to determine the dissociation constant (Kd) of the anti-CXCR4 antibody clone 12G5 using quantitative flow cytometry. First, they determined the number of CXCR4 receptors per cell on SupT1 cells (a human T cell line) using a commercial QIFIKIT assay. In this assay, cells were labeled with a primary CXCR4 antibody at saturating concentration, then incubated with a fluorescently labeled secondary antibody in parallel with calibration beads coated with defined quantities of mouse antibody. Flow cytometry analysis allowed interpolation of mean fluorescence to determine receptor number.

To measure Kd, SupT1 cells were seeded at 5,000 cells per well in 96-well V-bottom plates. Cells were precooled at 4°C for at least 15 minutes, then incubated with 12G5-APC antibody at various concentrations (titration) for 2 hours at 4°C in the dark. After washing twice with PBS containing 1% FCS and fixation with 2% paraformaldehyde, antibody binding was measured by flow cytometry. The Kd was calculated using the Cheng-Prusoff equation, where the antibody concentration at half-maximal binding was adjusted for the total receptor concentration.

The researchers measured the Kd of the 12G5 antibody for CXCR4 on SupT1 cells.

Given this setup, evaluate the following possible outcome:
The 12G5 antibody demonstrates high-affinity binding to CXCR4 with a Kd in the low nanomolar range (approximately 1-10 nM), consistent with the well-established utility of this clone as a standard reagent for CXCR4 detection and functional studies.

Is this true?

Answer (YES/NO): NO